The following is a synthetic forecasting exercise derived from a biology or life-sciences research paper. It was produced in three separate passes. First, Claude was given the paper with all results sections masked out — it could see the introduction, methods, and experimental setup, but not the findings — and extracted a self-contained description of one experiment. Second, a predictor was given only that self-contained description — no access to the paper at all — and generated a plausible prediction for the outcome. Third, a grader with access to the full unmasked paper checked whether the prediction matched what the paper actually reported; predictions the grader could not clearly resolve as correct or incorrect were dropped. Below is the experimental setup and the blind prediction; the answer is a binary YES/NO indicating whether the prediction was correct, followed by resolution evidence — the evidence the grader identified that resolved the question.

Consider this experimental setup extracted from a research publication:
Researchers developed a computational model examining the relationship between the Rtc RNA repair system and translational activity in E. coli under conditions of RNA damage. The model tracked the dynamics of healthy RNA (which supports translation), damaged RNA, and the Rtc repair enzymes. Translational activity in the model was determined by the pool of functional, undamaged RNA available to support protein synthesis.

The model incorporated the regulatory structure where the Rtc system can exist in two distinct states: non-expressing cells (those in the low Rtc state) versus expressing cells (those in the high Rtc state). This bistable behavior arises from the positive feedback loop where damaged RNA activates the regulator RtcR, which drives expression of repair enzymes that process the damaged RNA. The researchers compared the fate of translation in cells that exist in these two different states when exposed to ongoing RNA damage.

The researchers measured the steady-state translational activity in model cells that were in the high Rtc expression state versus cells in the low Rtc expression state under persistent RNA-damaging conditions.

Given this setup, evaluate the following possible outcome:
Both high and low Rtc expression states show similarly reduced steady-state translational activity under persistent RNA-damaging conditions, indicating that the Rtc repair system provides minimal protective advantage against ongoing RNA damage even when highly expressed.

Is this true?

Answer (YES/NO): NO